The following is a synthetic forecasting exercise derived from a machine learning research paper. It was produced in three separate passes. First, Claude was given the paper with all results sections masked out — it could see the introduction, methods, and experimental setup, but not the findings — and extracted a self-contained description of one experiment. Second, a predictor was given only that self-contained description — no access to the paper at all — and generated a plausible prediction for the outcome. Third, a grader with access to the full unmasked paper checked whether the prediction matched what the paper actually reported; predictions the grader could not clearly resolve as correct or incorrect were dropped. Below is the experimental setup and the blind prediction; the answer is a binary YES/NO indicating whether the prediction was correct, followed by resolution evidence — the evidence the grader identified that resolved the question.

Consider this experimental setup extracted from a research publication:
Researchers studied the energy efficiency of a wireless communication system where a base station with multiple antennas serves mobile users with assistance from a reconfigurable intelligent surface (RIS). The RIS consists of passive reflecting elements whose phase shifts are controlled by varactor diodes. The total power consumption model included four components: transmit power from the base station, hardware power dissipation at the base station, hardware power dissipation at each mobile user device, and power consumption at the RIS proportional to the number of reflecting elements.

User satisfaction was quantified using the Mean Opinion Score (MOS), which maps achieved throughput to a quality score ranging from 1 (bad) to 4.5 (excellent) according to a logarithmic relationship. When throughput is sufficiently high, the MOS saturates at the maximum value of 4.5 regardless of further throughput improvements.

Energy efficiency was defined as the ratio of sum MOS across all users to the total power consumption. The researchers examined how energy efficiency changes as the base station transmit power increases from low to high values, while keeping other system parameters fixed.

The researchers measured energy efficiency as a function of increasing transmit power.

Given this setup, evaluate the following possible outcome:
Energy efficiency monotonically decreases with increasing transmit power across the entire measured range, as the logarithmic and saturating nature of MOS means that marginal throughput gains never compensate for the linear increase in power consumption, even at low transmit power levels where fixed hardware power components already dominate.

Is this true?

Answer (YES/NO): NO